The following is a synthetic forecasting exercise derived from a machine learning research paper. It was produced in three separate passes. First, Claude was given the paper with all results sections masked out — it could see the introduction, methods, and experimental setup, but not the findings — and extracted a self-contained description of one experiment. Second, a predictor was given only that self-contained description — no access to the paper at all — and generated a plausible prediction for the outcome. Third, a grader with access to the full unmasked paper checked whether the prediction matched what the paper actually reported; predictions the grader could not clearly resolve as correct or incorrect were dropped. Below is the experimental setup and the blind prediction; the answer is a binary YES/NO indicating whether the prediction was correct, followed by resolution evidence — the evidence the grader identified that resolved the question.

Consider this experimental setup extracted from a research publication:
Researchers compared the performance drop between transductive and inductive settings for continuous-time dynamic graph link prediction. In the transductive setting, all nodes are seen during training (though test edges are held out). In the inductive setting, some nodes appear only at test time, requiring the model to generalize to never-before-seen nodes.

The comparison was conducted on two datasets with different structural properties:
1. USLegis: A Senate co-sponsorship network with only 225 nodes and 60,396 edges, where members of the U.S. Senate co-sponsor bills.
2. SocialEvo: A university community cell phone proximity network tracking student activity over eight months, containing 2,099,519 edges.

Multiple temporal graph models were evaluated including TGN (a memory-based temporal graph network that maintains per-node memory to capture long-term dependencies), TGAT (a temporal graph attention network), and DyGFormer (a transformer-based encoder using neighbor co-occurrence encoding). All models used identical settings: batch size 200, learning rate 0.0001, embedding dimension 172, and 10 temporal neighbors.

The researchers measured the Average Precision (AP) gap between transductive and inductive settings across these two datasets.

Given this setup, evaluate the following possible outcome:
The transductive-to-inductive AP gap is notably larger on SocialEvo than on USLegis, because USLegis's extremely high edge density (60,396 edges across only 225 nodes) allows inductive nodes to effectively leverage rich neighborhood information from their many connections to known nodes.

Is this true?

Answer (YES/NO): NO